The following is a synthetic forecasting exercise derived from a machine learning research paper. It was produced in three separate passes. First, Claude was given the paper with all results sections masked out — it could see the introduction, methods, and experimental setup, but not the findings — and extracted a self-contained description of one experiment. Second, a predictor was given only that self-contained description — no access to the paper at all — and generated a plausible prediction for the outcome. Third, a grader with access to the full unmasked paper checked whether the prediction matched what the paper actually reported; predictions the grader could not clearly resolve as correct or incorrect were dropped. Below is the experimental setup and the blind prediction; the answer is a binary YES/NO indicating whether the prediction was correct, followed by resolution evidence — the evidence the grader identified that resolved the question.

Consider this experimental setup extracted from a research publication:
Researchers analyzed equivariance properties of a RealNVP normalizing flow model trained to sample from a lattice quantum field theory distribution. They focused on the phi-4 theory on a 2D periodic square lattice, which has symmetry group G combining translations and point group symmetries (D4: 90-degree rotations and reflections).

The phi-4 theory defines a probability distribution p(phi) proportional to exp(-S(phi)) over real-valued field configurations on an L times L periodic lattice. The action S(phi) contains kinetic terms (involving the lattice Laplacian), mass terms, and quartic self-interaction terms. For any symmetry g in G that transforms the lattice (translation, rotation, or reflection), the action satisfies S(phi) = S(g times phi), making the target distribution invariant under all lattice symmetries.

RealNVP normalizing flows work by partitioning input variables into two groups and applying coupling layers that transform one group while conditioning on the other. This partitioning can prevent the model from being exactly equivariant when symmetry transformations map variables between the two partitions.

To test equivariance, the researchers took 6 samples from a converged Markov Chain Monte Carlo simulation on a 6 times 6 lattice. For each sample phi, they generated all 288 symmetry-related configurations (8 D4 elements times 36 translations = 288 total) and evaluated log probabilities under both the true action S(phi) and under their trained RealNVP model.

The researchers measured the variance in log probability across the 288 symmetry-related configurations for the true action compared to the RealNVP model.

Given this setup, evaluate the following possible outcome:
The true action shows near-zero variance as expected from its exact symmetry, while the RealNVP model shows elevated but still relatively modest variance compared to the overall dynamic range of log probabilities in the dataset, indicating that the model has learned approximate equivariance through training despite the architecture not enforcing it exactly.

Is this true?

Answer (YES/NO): NO